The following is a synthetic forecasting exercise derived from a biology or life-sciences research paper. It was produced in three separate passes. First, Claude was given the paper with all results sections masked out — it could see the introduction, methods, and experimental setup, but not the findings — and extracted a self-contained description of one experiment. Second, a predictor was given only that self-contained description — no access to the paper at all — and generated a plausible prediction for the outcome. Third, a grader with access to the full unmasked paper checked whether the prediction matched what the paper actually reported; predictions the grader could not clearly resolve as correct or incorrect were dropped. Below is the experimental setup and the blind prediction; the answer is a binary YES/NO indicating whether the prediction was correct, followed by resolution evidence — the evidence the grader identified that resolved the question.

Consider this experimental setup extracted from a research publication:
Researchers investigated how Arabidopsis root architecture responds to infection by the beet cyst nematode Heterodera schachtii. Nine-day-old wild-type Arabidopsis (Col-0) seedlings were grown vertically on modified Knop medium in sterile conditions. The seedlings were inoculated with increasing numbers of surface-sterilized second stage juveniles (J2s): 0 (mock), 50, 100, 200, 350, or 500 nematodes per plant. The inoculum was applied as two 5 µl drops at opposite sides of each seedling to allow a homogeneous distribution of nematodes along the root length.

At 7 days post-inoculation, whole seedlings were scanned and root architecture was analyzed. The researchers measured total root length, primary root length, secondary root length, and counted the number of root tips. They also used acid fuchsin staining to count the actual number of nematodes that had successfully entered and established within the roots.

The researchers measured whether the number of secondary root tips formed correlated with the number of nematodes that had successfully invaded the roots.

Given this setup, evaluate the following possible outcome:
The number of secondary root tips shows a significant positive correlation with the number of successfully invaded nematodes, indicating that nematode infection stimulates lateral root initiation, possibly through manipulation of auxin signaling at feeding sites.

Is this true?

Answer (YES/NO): YES